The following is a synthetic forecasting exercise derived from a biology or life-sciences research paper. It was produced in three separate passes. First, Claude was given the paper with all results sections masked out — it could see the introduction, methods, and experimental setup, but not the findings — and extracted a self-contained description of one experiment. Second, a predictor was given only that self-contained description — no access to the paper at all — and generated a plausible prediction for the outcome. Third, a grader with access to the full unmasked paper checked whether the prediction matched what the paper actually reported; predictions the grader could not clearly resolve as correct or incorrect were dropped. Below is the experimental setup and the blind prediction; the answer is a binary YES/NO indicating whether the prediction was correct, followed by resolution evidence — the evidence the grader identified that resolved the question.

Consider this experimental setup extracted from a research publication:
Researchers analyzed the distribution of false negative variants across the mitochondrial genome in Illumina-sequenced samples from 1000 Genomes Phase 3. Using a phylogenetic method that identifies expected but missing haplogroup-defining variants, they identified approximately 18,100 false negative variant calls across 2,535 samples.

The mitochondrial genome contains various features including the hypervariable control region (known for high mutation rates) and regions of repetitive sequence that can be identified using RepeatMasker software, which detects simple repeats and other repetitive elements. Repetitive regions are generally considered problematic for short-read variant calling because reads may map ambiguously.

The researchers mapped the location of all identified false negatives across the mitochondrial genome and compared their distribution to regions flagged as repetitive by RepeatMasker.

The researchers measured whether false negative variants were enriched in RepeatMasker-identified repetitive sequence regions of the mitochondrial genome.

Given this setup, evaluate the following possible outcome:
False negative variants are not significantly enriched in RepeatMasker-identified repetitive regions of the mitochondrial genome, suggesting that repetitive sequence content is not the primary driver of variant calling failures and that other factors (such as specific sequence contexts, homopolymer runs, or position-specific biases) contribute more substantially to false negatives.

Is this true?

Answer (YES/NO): YES